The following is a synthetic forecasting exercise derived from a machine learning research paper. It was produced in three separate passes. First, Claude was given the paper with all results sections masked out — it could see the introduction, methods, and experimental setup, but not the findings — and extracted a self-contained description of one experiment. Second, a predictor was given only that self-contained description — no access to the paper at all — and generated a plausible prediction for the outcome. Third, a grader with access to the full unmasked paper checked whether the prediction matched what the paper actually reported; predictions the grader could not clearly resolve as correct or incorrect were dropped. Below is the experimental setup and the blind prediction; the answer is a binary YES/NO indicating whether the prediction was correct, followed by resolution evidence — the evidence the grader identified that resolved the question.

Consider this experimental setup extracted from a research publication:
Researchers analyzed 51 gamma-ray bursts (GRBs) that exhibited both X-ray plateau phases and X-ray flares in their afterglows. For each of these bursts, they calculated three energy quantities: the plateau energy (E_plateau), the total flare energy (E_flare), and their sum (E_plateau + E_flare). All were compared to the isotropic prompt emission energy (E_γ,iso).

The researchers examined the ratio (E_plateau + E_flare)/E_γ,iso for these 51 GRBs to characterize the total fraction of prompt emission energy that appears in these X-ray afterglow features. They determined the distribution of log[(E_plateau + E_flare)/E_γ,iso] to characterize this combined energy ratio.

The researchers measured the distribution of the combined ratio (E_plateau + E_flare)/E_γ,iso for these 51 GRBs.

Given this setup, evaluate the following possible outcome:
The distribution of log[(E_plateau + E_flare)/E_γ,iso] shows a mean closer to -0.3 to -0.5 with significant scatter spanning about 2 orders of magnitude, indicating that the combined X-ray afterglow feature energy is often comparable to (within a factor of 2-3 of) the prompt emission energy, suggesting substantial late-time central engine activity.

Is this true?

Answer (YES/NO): NO